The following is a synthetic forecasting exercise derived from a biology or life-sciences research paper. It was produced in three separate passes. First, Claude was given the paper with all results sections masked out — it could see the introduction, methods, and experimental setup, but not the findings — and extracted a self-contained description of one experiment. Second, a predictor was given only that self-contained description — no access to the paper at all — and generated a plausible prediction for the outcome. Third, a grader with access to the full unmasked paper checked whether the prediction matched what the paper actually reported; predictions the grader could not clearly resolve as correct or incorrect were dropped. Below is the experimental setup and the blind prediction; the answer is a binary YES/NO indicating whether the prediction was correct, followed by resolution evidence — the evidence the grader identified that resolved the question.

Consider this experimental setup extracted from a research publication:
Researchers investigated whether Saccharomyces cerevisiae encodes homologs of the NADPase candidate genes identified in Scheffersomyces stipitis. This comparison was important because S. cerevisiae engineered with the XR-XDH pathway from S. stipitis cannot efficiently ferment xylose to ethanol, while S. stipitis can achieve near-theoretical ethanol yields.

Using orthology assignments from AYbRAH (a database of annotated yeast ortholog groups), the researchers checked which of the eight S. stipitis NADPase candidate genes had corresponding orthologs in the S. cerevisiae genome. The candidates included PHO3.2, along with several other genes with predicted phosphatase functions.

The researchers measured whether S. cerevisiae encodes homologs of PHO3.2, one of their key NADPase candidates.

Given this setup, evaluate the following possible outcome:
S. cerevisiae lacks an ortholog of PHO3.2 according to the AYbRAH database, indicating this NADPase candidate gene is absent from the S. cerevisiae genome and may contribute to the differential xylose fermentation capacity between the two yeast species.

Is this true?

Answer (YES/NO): YES